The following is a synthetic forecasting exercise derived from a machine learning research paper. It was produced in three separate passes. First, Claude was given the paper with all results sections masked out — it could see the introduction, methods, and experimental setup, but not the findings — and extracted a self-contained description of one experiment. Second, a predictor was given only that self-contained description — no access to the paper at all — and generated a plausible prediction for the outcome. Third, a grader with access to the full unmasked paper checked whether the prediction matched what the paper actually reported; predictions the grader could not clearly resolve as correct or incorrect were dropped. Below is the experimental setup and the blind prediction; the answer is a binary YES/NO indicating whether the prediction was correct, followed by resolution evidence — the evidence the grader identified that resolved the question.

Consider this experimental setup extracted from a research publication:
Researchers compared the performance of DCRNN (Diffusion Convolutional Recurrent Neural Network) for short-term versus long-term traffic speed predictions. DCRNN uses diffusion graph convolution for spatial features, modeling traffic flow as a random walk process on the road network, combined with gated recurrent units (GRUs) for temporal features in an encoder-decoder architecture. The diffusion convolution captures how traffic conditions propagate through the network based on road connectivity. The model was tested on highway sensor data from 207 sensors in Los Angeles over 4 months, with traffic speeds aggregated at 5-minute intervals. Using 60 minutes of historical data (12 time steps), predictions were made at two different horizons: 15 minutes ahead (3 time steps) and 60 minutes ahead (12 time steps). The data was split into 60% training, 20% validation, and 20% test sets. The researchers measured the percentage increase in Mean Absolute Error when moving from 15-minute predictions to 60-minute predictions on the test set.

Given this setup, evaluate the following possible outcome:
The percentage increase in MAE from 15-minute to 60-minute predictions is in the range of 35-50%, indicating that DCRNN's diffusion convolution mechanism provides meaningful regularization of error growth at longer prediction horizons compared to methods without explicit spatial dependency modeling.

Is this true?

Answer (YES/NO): NO